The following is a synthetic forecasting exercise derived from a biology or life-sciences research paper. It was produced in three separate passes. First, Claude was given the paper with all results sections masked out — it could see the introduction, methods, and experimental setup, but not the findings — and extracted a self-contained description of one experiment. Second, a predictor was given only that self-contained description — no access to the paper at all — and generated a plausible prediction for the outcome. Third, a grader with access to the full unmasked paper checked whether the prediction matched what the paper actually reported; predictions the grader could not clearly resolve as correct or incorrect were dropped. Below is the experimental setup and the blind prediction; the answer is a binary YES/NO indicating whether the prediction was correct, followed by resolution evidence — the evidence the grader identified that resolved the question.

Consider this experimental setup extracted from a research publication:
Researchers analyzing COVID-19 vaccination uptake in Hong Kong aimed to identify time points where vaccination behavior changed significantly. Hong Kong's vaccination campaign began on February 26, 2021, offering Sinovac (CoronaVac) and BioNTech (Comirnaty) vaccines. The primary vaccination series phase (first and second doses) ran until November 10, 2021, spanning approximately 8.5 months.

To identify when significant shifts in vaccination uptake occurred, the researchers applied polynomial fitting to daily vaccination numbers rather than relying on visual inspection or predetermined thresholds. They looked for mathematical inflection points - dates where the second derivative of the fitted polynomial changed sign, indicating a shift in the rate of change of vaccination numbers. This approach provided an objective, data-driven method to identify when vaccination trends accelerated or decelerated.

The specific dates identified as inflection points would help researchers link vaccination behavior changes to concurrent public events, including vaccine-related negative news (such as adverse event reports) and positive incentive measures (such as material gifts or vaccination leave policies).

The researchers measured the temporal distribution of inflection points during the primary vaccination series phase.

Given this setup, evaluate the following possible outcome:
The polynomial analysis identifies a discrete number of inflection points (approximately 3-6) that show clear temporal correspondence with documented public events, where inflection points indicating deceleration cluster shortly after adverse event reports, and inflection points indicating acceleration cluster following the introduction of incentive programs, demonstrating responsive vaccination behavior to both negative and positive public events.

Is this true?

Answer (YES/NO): NO